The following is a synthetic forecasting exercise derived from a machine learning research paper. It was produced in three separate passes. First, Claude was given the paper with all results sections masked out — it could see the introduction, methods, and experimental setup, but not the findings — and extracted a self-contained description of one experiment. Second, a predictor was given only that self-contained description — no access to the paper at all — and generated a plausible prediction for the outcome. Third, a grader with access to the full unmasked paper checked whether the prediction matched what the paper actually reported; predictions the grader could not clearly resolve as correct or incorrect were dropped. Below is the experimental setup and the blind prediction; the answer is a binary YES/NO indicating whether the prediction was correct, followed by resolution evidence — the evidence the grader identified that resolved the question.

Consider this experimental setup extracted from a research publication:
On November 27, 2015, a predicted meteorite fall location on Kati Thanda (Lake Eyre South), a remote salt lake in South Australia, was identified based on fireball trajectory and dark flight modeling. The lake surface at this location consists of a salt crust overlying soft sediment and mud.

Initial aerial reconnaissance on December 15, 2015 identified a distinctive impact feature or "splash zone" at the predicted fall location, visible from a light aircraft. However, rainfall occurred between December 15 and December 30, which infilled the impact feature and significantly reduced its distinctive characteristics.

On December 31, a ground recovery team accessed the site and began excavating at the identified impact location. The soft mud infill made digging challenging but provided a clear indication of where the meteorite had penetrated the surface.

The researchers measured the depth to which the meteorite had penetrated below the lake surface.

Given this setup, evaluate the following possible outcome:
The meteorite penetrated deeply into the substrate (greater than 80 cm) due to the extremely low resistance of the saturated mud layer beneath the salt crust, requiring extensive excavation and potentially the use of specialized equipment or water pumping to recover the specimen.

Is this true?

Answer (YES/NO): NO